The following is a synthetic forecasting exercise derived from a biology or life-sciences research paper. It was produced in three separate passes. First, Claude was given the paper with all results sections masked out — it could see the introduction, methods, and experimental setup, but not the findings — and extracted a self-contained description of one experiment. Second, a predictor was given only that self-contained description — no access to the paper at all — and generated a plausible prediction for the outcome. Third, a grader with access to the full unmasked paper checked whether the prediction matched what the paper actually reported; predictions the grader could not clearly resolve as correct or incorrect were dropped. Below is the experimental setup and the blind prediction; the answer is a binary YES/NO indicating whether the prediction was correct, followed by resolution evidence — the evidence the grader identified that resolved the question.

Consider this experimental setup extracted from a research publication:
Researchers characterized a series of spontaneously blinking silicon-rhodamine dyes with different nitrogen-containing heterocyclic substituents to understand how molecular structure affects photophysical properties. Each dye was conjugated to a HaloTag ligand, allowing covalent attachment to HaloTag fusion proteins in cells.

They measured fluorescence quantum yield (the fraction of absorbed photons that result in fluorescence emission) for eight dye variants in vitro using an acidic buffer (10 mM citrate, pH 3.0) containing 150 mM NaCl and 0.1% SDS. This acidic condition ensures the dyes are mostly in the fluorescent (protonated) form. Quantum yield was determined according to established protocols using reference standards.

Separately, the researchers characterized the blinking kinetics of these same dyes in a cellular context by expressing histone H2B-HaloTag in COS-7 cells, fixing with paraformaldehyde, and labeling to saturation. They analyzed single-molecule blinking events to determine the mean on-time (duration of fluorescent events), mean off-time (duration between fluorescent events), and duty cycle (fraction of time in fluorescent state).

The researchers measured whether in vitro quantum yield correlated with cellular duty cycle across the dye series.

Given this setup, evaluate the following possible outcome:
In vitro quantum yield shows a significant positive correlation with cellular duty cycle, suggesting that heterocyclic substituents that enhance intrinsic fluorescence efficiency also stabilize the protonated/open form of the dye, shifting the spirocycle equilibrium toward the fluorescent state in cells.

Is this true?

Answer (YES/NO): NO